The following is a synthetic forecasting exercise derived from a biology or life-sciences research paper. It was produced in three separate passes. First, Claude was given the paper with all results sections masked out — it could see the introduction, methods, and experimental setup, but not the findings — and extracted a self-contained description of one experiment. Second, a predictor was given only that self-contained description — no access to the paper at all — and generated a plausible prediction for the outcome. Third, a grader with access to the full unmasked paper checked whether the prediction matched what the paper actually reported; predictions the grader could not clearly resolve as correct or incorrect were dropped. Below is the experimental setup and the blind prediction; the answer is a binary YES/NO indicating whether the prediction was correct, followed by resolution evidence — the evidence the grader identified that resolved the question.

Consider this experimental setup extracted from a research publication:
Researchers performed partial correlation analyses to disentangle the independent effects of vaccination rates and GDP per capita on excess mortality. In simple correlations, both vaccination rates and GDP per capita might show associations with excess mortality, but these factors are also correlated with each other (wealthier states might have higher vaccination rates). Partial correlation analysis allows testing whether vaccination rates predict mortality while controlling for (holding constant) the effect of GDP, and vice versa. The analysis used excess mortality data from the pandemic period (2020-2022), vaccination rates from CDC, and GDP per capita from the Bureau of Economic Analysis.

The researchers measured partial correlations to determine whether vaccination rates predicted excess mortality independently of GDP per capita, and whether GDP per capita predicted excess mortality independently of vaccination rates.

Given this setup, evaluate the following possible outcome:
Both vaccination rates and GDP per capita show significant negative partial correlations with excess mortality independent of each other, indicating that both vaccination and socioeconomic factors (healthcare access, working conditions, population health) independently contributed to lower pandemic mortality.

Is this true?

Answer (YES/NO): NO